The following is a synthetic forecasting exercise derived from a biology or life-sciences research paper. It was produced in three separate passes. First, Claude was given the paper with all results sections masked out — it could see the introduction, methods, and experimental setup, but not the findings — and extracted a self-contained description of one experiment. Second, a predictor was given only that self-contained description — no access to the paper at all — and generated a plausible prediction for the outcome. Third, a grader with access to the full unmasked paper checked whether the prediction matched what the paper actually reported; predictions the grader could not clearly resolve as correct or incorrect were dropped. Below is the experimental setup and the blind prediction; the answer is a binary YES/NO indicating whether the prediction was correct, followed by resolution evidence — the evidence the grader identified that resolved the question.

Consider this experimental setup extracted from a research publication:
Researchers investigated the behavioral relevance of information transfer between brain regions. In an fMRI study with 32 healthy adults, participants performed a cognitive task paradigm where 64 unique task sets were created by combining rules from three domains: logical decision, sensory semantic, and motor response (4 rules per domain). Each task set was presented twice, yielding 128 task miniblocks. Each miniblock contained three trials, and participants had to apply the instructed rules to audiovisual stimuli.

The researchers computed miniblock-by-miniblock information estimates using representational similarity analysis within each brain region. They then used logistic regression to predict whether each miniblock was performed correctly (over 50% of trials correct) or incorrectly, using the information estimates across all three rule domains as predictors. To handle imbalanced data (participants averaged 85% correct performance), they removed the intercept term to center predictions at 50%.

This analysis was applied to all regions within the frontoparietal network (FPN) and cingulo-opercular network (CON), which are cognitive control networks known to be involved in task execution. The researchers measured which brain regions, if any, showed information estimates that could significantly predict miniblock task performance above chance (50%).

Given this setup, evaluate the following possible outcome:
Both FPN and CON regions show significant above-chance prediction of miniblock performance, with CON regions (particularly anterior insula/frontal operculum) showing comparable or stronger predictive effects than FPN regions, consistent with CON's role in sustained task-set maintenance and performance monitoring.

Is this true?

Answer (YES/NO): NO